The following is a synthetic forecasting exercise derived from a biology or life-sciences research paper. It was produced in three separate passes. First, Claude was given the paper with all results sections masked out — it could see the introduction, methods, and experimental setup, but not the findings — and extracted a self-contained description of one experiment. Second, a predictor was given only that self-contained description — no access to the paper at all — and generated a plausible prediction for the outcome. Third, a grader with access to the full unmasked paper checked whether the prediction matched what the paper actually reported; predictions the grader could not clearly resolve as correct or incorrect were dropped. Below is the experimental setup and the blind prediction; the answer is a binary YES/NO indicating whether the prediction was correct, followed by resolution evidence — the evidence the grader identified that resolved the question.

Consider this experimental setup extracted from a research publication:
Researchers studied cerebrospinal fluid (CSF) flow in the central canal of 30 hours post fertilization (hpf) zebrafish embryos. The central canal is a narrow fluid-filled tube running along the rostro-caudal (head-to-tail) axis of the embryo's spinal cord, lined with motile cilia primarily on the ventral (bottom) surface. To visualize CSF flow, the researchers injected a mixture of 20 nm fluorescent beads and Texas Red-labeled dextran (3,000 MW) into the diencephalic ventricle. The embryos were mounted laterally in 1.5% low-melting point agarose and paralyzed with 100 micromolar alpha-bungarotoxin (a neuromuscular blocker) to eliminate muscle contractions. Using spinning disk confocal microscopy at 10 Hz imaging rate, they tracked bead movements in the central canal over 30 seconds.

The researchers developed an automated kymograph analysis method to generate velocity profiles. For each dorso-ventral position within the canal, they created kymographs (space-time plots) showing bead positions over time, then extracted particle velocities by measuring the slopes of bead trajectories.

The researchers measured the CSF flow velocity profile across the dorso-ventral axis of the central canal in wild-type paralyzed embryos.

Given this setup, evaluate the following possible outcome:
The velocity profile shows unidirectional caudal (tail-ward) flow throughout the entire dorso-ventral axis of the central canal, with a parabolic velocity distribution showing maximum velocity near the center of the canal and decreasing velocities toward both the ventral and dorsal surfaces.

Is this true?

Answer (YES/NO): NO